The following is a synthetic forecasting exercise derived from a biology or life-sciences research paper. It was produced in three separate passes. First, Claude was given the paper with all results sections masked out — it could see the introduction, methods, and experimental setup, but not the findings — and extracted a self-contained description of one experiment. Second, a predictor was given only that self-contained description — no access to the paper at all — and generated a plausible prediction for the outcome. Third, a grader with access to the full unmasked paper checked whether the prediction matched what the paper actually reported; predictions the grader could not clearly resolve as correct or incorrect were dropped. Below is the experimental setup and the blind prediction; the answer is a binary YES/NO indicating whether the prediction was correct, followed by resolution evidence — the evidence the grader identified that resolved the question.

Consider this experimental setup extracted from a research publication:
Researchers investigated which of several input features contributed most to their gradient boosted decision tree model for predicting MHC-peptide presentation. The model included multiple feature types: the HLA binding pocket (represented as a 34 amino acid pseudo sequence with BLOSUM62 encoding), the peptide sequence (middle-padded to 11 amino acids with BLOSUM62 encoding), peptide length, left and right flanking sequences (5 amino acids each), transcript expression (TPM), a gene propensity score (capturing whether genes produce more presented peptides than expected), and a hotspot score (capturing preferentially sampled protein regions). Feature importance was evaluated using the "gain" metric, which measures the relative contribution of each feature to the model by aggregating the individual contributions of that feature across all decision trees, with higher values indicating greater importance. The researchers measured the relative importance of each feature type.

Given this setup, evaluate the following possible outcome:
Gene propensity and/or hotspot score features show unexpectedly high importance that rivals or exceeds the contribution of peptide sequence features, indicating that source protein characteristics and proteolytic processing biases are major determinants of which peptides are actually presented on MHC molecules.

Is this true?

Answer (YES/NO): NO